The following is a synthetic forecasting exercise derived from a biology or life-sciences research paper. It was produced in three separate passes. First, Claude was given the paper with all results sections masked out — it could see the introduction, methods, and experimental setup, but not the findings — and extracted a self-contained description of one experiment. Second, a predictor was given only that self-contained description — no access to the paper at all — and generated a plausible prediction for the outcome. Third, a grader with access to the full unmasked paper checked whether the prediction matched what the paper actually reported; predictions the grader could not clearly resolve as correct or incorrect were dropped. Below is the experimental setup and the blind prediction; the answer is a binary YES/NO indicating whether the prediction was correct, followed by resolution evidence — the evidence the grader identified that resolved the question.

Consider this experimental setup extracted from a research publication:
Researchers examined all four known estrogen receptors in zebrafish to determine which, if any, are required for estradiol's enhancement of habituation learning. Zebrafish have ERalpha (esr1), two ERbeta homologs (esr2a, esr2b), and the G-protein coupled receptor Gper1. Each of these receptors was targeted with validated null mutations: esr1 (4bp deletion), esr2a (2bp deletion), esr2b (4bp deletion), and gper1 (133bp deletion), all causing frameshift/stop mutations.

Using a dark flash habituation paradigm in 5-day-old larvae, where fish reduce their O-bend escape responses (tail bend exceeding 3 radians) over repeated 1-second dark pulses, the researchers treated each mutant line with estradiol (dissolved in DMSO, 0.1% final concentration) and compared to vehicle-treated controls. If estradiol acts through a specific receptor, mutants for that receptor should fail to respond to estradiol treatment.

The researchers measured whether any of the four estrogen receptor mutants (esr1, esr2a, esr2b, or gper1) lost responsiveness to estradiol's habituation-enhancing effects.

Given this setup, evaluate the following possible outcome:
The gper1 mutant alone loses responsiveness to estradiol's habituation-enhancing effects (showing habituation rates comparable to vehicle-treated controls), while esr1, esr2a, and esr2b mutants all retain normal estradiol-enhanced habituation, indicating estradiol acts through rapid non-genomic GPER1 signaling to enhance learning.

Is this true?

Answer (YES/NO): NO